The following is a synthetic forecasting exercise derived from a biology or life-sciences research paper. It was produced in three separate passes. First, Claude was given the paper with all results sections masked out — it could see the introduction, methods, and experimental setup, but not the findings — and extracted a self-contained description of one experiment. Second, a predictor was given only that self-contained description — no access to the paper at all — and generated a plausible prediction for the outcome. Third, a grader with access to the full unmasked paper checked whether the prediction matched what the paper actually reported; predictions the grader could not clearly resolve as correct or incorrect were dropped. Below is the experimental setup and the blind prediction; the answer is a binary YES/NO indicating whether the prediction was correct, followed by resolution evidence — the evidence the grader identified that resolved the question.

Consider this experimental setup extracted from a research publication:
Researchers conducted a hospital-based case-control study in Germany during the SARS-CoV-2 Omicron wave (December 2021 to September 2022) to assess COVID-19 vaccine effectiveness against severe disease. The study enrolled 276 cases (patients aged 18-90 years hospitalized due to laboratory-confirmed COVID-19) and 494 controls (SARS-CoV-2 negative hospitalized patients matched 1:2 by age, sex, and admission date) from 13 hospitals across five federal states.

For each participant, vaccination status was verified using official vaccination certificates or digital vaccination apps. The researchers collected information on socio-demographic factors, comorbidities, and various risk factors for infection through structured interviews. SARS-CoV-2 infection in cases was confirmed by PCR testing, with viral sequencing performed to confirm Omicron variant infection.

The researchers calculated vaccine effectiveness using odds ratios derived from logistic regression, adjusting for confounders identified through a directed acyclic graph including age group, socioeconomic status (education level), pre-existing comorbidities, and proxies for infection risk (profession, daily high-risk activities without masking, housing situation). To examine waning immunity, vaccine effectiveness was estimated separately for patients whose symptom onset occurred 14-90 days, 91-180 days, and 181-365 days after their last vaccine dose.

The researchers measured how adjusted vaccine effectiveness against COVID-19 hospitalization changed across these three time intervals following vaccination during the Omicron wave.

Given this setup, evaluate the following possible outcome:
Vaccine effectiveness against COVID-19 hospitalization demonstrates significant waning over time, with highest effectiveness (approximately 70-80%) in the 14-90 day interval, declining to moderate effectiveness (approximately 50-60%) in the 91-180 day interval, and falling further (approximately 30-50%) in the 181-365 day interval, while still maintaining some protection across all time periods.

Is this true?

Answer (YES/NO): NO